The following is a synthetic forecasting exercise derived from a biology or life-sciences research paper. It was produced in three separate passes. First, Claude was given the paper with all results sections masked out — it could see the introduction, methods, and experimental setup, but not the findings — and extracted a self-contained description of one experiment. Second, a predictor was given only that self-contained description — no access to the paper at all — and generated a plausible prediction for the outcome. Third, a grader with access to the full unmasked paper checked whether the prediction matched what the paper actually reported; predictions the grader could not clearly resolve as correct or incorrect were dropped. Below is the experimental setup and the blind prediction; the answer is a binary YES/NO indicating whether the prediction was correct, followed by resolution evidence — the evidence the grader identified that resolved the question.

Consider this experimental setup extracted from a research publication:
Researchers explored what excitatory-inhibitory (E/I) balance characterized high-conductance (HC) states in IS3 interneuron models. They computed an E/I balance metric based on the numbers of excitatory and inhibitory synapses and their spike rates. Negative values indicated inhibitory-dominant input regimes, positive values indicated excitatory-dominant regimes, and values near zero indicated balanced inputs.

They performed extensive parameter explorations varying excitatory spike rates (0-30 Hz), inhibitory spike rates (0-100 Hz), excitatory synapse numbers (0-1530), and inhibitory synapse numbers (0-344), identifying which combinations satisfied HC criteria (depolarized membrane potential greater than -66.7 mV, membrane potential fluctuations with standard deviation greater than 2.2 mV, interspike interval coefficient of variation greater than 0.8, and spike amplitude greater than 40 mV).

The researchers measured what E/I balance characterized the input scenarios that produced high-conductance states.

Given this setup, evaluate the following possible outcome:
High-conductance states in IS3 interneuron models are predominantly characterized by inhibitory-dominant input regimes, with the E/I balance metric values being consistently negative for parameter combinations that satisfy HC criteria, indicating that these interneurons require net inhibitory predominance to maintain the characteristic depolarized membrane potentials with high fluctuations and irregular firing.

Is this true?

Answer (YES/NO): NO